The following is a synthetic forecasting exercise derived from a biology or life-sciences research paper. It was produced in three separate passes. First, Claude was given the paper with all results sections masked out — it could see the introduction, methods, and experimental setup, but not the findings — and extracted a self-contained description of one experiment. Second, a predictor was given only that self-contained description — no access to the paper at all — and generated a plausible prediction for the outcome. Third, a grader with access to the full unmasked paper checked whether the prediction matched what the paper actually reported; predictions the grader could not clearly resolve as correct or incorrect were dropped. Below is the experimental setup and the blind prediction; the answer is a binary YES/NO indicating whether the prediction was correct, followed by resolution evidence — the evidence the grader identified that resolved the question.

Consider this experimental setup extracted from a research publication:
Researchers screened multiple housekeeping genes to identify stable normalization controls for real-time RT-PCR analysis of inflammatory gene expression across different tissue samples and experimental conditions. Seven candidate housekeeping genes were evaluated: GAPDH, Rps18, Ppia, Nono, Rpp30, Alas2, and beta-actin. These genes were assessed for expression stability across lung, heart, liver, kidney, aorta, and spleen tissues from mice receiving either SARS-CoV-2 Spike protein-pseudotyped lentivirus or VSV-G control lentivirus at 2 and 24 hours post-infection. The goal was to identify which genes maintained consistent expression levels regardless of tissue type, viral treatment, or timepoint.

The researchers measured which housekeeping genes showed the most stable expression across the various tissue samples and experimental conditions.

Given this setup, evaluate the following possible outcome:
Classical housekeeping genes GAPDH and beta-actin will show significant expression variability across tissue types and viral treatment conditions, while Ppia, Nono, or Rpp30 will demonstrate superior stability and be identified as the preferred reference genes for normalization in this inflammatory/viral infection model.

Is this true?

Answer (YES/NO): NO